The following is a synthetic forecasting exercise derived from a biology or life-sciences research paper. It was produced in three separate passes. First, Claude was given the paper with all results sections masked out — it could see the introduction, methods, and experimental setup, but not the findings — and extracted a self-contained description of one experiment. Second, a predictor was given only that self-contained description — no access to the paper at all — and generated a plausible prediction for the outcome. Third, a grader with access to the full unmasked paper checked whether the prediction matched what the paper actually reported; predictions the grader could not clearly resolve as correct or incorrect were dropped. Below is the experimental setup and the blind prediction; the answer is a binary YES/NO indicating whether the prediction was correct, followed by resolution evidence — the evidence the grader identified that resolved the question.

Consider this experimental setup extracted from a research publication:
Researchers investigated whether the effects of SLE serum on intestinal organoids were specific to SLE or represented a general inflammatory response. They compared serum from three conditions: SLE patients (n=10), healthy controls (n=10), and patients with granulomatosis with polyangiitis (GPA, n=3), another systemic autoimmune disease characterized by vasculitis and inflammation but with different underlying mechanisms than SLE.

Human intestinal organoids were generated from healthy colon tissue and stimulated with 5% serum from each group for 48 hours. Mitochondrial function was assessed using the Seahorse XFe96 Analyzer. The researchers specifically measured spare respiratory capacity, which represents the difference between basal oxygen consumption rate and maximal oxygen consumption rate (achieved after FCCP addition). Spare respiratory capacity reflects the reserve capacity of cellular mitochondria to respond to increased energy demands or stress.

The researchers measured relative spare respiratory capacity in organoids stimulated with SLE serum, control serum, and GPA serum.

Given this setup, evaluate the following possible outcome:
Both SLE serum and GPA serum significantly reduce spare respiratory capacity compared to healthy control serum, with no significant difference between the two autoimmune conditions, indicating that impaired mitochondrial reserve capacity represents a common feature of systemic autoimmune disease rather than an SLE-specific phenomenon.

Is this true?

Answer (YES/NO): NO